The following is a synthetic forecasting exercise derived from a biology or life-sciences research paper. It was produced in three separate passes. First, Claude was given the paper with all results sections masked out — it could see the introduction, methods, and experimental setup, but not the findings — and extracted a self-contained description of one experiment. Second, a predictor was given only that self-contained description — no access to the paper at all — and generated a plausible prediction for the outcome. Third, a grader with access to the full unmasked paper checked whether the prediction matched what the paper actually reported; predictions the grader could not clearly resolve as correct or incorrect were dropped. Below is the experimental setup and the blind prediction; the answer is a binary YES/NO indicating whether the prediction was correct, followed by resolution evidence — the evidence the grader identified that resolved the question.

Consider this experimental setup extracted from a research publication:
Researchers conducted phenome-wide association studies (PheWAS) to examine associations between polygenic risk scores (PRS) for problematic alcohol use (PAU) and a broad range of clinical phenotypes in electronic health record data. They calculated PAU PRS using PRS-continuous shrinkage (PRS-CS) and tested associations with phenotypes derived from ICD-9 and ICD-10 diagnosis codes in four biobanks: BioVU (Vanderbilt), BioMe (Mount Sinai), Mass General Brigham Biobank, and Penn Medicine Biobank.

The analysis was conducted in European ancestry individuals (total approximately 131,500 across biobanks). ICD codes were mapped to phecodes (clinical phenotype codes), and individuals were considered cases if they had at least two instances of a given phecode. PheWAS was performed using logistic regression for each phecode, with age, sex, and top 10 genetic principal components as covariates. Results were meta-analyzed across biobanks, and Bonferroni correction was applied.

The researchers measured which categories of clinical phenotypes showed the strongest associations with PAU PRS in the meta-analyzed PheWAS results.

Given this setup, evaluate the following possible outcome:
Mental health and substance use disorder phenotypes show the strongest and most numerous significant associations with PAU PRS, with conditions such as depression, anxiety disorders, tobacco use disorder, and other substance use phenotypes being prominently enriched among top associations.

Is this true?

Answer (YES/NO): YES